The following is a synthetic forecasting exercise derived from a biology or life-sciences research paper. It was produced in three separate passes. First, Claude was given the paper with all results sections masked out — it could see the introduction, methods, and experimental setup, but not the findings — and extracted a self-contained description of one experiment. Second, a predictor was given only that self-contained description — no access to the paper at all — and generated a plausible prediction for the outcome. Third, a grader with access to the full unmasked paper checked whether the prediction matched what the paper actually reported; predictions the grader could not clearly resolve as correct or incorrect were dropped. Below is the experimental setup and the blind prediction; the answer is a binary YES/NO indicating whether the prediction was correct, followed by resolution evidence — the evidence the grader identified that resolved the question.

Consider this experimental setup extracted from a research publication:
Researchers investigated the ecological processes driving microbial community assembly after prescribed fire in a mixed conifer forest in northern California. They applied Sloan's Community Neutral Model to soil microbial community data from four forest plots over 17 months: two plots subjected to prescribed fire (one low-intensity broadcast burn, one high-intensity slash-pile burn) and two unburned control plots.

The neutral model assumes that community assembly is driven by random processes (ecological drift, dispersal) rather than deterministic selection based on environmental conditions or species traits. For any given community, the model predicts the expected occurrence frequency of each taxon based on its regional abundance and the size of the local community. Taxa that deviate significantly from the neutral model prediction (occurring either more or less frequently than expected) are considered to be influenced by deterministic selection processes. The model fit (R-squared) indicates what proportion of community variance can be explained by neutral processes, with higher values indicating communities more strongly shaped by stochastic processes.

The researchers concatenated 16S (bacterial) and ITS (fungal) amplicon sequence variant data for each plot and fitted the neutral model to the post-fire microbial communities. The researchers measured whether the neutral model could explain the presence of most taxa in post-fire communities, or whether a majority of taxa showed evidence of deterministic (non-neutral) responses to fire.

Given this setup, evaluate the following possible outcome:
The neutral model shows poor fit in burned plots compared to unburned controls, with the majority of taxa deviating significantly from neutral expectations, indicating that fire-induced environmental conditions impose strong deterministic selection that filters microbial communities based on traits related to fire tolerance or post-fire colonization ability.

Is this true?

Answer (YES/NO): NO